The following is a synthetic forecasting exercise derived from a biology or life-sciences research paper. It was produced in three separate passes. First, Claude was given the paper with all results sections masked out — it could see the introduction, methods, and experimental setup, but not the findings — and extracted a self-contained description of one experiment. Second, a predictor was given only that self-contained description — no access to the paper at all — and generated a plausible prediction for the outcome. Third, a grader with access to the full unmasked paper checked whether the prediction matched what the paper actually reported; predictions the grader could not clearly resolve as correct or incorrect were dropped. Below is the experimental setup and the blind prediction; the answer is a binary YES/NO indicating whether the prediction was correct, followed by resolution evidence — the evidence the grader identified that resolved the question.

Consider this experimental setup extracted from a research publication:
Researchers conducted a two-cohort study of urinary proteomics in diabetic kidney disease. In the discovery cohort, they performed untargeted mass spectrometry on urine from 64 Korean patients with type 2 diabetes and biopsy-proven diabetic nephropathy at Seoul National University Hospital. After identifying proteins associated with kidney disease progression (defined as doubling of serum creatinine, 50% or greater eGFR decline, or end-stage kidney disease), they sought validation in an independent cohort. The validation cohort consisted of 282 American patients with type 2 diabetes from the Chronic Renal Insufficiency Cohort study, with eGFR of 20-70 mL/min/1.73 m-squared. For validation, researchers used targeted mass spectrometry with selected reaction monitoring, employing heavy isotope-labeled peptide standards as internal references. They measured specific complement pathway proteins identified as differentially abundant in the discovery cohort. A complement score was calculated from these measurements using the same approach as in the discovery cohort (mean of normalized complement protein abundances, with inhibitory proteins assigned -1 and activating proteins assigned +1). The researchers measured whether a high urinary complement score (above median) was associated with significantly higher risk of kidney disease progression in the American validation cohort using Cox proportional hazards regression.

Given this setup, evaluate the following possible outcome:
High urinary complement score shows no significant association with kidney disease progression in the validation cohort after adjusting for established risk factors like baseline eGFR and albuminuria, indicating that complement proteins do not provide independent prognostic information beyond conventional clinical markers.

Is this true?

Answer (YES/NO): NO